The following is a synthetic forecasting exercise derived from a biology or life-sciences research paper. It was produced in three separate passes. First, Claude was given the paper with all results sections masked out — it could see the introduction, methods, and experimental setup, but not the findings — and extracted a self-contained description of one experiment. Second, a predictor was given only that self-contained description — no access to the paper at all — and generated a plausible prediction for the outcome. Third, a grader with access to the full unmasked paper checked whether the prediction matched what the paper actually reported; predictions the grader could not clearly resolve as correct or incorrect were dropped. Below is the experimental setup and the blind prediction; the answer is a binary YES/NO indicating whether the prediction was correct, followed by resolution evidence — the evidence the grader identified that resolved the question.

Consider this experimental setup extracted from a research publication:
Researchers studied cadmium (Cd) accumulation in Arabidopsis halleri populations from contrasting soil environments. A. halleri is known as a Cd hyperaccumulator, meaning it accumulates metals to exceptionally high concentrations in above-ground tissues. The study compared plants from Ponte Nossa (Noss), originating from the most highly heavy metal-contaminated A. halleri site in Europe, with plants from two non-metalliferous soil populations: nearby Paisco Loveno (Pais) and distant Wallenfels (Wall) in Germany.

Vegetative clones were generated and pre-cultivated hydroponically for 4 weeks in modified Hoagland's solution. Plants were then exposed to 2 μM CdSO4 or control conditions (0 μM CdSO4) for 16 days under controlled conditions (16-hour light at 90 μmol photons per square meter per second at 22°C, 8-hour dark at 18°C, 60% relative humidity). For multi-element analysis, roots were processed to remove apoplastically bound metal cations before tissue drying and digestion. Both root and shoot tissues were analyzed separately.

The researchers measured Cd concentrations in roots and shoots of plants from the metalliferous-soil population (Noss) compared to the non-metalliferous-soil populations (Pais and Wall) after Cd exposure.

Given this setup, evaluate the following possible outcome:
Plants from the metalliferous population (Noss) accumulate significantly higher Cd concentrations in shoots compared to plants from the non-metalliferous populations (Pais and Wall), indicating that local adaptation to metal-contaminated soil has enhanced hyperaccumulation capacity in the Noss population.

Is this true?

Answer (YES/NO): NO